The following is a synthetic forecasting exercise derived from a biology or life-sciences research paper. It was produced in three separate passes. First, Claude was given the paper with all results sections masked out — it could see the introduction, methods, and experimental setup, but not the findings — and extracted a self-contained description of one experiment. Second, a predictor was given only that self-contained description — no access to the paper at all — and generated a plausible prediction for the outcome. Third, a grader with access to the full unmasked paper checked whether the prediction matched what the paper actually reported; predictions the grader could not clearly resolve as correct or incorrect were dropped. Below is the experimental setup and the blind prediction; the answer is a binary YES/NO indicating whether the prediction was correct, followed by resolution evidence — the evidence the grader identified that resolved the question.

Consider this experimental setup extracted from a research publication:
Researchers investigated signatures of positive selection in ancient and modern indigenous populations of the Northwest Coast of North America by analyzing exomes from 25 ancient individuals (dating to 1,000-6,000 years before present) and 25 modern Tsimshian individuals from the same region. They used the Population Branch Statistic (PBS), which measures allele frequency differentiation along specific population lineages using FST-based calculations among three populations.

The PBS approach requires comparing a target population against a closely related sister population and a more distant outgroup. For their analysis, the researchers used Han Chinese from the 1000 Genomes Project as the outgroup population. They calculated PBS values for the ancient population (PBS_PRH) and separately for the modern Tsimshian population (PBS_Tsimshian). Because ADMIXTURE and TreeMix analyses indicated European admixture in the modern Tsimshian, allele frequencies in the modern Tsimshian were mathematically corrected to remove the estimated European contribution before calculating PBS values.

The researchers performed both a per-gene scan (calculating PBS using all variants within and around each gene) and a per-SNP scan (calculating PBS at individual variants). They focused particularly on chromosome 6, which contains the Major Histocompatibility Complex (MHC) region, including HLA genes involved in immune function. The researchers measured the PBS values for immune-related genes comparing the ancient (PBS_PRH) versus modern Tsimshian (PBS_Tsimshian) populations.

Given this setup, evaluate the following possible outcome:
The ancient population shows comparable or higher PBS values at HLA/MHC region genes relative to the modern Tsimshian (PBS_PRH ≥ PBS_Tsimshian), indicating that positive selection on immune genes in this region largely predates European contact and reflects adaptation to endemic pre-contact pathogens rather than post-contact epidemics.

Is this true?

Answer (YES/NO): YES